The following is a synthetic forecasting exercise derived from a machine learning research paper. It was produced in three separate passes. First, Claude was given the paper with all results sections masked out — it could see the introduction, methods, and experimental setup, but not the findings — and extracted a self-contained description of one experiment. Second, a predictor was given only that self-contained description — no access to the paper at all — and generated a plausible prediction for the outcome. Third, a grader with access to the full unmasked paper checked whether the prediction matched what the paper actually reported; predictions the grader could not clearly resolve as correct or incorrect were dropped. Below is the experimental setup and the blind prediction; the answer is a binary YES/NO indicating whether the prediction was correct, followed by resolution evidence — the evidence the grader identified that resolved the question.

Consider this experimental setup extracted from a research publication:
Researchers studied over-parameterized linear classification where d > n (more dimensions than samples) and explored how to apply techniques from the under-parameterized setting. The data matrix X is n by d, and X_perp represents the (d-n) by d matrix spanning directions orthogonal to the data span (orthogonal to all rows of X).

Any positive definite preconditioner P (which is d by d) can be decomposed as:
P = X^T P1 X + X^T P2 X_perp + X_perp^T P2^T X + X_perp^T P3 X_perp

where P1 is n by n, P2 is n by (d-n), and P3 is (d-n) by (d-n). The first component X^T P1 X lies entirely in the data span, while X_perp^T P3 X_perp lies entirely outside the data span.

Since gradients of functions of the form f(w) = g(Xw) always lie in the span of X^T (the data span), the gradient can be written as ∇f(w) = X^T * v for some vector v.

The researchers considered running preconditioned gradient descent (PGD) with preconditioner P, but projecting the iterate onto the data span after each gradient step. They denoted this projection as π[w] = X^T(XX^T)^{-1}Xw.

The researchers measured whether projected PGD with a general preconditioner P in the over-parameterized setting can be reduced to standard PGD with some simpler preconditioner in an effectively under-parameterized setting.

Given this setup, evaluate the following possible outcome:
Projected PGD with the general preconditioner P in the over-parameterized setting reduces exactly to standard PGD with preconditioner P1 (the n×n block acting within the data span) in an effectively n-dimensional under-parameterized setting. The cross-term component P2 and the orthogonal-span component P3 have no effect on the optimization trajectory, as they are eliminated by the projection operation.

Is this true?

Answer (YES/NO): YES